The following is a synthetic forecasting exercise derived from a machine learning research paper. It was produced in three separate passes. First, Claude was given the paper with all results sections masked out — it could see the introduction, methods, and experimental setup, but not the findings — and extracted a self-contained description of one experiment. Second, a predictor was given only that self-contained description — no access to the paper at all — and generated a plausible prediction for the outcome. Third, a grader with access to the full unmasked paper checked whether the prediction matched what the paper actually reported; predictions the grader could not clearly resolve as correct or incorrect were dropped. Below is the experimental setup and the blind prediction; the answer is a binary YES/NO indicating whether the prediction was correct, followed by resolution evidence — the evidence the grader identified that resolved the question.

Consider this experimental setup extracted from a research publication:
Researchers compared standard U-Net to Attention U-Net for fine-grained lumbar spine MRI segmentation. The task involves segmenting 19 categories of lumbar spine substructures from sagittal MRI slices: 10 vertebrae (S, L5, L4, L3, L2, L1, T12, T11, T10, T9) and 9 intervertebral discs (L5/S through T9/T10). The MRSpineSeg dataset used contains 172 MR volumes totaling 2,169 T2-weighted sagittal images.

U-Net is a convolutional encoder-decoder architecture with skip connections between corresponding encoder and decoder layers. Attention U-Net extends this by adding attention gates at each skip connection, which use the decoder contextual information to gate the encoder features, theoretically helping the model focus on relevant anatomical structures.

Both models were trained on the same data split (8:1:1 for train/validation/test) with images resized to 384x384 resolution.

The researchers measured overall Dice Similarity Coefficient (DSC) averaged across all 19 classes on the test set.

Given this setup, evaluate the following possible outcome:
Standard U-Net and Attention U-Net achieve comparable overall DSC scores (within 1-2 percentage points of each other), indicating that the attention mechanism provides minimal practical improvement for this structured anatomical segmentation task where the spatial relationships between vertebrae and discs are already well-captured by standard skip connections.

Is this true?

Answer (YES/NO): NO